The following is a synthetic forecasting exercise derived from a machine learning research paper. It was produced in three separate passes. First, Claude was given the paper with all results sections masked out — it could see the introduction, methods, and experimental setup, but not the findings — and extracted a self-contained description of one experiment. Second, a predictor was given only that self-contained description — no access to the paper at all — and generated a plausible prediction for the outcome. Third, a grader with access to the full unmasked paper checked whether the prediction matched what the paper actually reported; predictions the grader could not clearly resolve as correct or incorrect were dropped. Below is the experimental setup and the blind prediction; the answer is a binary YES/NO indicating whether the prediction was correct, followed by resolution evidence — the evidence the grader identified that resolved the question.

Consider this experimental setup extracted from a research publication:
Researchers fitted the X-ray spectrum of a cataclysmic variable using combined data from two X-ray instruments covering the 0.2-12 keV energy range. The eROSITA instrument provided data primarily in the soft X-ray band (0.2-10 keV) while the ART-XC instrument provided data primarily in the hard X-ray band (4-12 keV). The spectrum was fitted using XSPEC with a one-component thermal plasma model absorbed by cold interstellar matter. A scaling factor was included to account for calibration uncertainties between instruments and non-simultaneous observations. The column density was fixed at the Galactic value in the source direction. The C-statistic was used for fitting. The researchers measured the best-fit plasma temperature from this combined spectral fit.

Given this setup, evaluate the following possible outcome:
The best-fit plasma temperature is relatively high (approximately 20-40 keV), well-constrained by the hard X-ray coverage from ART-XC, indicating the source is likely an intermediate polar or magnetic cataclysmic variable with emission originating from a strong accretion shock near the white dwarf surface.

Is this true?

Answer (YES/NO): NO